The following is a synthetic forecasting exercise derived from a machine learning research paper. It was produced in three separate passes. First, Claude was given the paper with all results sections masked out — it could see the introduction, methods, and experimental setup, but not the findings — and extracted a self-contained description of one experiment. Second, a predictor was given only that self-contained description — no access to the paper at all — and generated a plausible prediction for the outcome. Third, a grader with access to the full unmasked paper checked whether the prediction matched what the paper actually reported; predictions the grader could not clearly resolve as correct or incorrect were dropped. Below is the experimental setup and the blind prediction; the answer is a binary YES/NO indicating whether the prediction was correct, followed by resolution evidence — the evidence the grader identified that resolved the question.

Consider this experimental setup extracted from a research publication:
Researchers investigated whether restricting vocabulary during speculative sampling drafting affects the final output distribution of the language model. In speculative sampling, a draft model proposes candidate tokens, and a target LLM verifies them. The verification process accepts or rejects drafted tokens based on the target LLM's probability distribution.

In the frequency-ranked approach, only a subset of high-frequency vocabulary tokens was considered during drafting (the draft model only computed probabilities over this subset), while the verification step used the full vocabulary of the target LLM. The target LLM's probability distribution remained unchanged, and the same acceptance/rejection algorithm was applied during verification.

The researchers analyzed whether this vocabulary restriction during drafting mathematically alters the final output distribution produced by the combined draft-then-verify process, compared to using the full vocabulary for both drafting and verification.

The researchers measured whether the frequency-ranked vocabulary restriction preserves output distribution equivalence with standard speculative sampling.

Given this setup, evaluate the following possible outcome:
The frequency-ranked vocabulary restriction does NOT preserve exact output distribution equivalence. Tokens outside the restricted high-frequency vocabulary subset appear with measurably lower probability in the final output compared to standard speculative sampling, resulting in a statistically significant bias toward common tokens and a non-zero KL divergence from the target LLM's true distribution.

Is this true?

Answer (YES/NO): NO